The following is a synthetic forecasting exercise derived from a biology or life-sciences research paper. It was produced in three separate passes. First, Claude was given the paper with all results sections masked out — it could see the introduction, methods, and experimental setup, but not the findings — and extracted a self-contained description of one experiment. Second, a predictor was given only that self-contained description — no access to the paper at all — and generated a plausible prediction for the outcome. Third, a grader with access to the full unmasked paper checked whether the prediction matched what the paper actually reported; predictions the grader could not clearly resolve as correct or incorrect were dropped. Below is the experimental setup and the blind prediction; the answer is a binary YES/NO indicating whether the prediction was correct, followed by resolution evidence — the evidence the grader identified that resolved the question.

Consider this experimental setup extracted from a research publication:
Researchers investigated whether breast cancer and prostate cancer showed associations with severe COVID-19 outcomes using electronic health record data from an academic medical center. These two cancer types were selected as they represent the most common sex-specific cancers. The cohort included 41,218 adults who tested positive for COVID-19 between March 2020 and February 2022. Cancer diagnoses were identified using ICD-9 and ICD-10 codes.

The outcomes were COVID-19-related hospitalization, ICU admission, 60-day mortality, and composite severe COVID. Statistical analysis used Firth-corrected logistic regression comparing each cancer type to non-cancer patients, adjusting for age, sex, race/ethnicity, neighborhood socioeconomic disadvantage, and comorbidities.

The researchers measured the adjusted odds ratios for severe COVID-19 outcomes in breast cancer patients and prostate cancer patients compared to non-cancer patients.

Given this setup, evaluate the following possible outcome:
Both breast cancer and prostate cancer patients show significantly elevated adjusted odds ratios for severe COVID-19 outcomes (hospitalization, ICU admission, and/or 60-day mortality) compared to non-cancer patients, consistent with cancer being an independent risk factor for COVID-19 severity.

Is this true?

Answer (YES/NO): NO